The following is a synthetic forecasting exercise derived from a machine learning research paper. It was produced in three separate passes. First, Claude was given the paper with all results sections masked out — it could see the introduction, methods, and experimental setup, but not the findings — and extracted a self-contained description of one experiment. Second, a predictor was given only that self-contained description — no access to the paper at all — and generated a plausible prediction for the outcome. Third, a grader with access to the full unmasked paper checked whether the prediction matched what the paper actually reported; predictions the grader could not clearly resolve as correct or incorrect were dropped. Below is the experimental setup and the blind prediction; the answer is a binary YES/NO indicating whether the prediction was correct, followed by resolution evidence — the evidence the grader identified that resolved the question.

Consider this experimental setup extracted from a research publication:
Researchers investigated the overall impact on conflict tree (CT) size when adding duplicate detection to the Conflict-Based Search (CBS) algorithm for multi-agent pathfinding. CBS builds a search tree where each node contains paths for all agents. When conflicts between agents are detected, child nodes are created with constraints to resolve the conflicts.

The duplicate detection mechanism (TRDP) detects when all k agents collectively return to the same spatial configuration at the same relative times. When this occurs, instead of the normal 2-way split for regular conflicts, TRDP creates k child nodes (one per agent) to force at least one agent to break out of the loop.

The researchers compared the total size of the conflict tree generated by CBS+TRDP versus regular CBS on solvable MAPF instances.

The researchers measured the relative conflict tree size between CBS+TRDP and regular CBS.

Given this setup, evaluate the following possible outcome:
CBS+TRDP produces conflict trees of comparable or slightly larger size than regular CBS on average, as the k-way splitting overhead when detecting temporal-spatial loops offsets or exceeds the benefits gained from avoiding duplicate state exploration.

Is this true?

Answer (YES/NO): NO